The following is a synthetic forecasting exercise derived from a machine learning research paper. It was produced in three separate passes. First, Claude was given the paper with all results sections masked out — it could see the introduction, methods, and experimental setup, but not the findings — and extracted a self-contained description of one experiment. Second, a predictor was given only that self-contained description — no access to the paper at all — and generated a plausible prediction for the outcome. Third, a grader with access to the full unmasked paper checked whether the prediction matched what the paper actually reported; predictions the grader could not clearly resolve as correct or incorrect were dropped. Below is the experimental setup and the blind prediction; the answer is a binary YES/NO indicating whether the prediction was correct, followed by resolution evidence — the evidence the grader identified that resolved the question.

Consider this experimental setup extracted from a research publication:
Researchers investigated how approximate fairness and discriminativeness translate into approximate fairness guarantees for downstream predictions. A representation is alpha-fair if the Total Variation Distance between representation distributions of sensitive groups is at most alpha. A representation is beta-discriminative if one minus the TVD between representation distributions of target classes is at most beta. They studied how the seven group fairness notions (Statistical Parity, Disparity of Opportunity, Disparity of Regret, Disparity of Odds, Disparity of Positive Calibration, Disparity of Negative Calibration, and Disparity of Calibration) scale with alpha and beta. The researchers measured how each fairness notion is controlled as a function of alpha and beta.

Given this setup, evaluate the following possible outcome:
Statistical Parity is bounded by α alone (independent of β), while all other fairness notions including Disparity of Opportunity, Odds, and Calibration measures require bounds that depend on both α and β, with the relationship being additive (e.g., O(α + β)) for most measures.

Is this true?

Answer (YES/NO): NO